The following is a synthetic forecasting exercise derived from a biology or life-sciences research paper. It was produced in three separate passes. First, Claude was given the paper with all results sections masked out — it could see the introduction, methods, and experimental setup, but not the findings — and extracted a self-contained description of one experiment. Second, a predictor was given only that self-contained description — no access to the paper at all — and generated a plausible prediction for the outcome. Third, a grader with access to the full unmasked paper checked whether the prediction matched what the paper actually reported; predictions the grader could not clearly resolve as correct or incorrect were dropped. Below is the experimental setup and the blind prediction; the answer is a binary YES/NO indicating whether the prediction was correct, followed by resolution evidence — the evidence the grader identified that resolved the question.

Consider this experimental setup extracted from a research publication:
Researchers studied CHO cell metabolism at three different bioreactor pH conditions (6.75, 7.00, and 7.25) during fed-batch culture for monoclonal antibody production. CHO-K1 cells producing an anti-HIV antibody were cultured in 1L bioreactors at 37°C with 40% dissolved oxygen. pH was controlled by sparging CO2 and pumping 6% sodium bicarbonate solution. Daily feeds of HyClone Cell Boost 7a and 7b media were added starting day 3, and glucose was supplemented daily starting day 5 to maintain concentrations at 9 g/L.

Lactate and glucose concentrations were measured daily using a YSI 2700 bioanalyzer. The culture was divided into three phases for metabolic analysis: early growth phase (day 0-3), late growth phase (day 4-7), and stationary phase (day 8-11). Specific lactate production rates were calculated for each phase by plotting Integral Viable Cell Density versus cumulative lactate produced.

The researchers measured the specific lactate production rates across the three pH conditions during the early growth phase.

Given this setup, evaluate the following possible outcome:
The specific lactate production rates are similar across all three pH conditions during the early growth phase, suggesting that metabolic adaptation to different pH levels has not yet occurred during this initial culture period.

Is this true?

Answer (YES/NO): NO